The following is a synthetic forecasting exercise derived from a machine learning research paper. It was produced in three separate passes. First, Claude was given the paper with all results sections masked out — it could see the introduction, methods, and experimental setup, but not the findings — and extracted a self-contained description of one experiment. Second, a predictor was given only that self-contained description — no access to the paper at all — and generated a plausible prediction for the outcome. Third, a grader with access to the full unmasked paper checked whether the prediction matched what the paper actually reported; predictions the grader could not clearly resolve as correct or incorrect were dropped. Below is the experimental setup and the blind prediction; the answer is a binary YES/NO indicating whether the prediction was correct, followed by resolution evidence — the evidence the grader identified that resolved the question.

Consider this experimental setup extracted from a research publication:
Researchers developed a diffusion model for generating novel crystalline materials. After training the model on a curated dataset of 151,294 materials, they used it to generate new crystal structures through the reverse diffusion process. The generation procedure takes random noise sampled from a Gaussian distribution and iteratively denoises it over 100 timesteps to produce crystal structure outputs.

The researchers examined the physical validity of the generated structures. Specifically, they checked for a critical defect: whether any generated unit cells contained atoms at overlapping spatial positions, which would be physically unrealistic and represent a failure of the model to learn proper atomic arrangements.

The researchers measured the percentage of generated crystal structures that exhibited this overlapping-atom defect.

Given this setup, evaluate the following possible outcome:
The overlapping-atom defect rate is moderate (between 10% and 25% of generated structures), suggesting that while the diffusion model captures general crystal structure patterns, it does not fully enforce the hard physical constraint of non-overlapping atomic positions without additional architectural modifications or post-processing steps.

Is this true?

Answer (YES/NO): NO